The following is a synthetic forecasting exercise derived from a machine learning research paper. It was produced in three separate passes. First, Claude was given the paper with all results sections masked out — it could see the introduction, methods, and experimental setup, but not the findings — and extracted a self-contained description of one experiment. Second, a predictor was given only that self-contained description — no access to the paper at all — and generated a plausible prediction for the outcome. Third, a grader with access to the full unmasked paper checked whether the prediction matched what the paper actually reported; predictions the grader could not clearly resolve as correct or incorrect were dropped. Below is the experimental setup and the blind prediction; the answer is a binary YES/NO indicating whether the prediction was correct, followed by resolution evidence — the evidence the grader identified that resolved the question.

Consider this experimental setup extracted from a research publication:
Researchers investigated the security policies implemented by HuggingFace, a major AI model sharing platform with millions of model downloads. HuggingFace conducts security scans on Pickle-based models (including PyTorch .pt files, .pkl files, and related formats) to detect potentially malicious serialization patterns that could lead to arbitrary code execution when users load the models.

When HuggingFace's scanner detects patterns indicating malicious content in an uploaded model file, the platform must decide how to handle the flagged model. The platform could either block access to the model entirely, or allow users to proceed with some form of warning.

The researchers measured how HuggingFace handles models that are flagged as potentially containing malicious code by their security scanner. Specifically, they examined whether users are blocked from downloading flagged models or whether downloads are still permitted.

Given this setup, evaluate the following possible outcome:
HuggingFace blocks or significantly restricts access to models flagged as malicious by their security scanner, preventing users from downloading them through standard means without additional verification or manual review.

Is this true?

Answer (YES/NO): NO